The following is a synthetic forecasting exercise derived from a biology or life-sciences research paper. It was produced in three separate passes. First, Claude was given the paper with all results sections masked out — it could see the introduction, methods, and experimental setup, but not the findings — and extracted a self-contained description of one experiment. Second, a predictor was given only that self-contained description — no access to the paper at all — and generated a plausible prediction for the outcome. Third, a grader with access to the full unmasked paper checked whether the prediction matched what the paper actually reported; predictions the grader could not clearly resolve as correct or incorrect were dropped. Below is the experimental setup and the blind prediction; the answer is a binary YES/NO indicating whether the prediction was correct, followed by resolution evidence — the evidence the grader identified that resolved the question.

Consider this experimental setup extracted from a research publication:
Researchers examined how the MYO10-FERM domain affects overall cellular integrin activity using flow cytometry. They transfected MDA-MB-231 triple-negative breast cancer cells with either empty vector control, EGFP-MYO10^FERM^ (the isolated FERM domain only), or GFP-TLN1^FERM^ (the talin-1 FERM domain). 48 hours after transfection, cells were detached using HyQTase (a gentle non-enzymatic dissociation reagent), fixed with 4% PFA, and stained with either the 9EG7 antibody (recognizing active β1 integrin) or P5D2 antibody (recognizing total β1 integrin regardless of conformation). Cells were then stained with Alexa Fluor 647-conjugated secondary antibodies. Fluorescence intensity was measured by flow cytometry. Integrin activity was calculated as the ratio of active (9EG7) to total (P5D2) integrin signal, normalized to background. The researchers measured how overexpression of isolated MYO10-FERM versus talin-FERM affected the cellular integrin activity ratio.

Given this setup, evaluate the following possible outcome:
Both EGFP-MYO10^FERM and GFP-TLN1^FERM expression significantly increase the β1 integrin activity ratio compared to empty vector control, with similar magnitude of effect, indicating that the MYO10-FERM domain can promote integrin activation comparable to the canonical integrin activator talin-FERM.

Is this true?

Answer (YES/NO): NO